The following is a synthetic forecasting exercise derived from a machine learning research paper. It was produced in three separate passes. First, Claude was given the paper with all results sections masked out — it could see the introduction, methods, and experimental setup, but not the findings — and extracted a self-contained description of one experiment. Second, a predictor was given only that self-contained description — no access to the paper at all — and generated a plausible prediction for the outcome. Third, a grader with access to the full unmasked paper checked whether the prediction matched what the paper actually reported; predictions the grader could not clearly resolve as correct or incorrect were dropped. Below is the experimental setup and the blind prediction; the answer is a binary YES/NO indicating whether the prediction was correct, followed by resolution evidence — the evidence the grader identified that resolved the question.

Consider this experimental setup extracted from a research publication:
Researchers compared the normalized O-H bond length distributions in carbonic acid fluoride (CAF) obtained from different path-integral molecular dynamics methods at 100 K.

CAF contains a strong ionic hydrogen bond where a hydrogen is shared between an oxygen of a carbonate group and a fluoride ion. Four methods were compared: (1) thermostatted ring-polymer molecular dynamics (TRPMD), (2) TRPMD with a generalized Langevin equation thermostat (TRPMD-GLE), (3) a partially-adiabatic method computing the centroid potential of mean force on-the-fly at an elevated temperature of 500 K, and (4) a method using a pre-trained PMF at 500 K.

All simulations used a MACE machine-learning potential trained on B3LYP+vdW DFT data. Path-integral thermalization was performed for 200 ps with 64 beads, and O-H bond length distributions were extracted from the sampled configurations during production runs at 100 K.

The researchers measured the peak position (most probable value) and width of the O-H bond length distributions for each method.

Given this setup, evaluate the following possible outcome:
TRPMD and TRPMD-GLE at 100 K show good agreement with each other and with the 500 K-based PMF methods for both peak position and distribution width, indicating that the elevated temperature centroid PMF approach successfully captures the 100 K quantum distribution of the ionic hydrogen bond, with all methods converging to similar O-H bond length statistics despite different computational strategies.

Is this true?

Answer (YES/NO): NO